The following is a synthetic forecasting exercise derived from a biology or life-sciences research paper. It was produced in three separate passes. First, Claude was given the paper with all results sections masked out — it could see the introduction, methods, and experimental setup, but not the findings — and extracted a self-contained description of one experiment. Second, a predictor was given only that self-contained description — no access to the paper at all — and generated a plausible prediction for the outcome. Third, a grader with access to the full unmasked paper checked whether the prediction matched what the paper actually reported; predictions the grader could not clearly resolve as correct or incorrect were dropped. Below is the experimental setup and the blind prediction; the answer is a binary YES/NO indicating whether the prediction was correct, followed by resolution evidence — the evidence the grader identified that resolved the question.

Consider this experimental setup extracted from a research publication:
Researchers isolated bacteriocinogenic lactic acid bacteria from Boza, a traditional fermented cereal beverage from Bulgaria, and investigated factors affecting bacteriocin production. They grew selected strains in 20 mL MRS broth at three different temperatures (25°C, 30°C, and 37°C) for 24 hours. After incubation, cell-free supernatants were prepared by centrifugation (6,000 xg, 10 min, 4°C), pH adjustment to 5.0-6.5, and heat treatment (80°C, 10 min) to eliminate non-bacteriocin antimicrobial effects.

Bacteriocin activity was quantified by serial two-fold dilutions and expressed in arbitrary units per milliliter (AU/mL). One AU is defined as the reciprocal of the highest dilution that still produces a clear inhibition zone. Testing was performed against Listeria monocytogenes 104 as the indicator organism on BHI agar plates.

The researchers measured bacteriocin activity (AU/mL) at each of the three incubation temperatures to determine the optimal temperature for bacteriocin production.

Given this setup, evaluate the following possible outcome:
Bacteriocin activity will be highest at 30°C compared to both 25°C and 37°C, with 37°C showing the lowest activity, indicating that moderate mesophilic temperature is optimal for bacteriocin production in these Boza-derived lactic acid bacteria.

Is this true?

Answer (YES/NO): NO